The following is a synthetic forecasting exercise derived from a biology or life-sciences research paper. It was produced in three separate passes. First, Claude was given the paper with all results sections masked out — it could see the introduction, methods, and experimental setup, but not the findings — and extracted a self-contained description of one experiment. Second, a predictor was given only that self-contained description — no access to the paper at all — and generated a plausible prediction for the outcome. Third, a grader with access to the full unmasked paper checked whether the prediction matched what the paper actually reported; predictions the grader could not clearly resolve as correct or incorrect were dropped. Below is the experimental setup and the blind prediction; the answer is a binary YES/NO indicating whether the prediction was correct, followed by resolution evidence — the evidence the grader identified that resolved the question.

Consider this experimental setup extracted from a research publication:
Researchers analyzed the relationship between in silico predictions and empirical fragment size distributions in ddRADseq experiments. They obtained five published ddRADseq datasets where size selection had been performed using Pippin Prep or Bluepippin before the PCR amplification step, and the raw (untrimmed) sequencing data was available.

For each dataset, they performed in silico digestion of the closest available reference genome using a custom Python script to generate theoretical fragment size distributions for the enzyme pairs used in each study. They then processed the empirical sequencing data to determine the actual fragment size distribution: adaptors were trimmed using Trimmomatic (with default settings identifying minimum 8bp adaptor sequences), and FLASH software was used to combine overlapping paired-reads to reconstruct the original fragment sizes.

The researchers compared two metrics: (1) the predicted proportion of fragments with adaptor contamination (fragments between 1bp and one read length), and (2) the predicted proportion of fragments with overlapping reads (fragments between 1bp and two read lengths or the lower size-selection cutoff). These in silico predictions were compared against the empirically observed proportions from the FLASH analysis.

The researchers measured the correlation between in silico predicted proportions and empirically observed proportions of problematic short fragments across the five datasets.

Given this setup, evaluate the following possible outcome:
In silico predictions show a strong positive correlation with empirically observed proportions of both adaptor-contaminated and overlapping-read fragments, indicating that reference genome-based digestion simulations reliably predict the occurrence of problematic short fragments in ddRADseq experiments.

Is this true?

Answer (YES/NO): NO